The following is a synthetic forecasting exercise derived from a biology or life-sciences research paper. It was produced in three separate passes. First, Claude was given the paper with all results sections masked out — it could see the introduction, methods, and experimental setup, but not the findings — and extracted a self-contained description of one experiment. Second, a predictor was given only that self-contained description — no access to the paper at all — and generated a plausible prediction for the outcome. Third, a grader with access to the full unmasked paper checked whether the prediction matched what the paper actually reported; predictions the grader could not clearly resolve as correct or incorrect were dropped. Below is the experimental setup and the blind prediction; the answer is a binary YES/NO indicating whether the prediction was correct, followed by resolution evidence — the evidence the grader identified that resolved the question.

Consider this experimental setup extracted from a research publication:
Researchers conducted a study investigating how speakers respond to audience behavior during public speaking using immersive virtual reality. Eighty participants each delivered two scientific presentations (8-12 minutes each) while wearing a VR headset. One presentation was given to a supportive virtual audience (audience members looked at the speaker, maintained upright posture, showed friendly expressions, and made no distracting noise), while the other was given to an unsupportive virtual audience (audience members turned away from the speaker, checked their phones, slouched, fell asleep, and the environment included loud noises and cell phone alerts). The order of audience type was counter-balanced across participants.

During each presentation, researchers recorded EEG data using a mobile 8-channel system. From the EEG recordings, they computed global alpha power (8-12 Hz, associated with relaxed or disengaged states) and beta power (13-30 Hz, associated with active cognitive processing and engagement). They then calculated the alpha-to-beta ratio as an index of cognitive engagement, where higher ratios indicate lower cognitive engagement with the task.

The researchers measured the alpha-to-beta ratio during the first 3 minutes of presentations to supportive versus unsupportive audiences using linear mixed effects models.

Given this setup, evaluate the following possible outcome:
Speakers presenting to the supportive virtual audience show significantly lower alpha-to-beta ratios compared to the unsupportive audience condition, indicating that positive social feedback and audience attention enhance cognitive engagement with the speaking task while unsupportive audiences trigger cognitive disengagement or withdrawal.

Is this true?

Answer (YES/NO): YES